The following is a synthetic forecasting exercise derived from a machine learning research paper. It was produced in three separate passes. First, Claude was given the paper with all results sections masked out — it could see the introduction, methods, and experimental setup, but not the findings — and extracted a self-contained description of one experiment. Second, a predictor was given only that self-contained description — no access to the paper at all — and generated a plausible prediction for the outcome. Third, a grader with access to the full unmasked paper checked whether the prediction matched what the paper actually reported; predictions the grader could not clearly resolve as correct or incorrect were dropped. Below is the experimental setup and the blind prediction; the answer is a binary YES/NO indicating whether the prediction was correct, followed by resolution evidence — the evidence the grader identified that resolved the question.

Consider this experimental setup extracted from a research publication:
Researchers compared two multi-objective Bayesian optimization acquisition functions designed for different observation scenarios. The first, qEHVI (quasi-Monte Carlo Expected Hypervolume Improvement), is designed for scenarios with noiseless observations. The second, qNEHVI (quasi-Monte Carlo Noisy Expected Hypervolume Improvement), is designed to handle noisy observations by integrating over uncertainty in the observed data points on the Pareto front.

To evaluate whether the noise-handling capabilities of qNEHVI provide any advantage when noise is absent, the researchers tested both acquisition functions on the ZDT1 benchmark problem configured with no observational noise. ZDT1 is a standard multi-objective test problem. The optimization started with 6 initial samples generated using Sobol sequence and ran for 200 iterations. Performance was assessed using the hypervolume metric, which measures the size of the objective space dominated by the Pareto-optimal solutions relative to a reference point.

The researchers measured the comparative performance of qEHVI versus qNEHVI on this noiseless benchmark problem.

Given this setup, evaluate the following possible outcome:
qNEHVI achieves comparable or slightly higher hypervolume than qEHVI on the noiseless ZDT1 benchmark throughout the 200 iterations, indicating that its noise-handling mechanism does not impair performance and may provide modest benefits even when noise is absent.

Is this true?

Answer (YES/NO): YES